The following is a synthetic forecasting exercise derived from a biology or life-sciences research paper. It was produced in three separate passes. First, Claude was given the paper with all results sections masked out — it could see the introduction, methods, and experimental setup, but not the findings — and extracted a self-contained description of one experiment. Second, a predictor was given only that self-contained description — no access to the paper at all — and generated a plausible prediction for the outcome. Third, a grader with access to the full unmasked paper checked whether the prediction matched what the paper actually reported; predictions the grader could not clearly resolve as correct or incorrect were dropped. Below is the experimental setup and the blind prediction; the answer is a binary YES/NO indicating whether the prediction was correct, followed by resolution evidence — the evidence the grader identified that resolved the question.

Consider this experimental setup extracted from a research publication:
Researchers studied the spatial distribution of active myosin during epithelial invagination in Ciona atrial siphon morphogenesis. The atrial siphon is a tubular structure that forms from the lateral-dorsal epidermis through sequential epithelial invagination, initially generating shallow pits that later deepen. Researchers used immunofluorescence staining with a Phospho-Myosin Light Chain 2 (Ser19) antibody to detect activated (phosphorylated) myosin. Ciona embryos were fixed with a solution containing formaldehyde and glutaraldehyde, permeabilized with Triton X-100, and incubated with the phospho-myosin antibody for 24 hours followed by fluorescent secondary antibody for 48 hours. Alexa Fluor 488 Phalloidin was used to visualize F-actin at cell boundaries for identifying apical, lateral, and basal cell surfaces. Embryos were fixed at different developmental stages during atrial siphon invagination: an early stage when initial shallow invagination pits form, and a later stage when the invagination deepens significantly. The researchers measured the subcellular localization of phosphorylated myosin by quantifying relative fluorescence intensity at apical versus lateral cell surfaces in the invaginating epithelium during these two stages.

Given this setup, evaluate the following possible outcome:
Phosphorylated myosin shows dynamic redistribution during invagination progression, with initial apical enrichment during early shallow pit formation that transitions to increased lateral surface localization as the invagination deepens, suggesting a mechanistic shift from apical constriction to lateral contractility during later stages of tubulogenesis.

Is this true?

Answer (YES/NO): YES